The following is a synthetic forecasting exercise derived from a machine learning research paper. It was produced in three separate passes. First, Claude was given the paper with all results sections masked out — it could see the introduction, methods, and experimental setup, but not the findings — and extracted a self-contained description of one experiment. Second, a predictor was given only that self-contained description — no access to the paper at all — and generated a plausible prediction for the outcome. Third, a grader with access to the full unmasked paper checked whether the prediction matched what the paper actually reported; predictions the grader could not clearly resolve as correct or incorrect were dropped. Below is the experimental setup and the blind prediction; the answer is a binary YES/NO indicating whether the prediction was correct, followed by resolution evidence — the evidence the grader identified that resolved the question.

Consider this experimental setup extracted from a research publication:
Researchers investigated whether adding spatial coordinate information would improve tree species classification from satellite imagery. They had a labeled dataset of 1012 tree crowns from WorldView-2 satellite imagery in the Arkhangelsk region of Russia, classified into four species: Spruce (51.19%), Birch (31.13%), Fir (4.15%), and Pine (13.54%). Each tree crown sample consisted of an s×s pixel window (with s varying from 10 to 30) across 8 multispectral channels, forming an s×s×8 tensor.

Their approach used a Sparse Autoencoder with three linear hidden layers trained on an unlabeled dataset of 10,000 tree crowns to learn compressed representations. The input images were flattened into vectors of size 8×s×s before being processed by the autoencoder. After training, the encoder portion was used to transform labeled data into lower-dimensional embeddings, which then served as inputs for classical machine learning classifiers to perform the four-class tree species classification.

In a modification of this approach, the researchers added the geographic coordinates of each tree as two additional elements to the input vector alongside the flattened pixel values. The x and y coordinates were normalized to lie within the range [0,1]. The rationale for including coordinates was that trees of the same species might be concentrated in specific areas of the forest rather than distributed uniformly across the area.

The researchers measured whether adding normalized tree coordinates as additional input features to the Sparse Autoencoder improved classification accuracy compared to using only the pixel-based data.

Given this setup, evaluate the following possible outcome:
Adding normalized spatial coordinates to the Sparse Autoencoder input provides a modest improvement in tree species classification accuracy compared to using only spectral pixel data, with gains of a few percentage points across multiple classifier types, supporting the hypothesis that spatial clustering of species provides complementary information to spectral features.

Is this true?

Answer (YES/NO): NO